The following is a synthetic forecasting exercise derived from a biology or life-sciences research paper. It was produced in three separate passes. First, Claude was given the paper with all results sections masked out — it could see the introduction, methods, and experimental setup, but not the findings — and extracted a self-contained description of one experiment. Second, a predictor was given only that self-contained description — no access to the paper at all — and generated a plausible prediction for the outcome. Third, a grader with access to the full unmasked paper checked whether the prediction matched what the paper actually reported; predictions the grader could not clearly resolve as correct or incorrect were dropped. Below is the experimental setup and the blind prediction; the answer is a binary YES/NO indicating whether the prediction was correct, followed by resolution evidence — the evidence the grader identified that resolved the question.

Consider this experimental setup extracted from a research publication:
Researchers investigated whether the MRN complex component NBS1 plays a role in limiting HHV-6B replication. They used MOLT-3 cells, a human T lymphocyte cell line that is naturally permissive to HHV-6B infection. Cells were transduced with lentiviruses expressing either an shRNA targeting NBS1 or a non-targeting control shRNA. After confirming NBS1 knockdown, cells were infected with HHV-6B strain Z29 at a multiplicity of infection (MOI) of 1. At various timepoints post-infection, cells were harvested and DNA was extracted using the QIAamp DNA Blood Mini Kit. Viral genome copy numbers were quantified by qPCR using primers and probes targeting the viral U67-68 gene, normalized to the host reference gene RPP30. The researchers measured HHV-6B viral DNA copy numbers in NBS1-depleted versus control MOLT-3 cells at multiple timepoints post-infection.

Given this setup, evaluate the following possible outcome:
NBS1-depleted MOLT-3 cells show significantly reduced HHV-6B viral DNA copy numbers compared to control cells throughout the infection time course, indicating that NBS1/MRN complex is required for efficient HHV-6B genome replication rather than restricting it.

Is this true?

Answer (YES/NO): NO